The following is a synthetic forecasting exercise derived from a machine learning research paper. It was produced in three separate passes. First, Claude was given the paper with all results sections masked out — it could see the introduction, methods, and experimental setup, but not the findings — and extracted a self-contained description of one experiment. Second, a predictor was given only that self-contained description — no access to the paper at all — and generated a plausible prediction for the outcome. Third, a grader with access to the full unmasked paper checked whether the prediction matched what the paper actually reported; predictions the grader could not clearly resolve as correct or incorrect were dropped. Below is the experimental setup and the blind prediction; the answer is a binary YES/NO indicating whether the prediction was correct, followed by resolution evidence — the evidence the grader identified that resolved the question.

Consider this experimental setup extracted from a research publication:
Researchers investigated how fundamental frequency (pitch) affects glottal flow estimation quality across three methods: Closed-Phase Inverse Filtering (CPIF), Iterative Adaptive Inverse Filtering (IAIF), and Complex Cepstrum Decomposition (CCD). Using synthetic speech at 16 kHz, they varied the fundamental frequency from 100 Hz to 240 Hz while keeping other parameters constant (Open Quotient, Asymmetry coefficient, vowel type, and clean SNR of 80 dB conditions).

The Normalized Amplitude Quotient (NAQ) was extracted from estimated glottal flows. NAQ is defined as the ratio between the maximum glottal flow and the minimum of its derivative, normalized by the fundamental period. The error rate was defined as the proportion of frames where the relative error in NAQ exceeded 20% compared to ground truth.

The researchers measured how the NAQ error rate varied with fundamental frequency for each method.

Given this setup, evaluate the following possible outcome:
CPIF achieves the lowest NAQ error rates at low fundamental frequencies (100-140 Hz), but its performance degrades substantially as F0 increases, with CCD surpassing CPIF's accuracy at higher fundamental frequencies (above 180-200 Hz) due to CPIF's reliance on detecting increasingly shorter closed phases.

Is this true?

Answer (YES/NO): NO